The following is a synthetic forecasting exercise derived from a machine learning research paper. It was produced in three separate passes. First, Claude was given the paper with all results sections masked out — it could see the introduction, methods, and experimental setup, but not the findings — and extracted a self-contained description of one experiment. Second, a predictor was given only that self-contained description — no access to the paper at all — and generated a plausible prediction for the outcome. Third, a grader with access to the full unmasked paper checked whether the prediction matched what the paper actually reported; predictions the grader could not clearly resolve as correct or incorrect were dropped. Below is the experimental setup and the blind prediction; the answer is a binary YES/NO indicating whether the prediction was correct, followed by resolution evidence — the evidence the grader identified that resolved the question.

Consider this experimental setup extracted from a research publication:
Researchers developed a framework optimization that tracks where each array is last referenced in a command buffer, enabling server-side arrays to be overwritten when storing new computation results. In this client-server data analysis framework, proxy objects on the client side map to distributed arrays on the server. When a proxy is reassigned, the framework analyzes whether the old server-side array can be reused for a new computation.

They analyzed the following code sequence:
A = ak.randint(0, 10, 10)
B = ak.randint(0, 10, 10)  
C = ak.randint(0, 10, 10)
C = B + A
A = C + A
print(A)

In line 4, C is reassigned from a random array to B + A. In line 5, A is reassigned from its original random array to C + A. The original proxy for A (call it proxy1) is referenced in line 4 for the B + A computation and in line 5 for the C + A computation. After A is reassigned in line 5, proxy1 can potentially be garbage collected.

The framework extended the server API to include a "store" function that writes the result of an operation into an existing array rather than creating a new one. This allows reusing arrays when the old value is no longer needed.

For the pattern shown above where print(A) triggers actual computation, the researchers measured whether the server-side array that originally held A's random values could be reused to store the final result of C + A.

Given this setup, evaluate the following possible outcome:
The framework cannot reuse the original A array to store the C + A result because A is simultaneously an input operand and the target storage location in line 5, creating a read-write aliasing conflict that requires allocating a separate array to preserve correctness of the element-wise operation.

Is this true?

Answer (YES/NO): NO